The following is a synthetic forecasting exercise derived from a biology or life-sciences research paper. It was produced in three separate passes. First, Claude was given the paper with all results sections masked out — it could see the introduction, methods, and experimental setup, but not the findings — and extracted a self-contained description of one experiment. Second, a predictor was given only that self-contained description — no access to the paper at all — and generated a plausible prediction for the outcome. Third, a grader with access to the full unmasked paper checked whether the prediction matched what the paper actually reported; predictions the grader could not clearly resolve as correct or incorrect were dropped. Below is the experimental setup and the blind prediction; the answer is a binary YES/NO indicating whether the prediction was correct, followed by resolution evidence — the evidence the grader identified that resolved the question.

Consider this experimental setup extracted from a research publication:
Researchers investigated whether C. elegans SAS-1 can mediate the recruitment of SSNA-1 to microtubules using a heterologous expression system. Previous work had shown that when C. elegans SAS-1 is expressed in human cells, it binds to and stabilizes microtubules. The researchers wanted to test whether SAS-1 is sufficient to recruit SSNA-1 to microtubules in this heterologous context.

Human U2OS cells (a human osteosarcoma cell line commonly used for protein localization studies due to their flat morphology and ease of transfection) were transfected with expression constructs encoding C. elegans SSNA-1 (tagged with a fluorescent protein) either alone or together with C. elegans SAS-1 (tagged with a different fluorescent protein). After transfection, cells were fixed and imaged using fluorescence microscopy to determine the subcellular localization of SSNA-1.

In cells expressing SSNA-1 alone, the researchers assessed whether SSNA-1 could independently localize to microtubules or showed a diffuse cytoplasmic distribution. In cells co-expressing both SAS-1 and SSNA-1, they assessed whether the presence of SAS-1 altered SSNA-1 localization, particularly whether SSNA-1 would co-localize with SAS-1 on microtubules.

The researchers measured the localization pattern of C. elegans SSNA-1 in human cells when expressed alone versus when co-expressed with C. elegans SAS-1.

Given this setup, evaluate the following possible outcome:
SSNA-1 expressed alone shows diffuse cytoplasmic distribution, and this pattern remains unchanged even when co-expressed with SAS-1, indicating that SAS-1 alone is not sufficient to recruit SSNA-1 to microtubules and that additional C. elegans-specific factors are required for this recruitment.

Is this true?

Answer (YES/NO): NO